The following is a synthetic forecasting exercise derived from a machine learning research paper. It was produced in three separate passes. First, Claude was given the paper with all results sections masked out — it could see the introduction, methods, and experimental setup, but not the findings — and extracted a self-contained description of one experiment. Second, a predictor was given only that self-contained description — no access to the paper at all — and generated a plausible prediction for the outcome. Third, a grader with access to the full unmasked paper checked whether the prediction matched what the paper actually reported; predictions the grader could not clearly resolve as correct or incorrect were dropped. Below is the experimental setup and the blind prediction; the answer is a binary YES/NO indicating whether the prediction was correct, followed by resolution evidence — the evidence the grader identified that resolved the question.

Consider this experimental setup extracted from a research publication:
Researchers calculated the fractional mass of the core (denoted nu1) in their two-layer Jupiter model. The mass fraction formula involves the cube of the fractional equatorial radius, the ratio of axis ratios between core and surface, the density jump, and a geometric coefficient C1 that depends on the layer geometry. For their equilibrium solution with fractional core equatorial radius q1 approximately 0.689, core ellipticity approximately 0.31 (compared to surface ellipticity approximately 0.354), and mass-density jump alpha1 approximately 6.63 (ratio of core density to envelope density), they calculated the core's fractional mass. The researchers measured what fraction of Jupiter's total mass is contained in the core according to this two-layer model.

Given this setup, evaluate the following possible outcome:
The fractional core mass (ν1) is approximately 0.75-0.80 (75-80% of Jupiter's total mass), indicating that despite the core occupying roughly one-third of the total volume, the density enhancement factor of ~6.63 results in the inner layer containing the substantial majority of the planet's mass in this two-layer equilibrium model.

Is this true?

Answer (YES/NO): YES